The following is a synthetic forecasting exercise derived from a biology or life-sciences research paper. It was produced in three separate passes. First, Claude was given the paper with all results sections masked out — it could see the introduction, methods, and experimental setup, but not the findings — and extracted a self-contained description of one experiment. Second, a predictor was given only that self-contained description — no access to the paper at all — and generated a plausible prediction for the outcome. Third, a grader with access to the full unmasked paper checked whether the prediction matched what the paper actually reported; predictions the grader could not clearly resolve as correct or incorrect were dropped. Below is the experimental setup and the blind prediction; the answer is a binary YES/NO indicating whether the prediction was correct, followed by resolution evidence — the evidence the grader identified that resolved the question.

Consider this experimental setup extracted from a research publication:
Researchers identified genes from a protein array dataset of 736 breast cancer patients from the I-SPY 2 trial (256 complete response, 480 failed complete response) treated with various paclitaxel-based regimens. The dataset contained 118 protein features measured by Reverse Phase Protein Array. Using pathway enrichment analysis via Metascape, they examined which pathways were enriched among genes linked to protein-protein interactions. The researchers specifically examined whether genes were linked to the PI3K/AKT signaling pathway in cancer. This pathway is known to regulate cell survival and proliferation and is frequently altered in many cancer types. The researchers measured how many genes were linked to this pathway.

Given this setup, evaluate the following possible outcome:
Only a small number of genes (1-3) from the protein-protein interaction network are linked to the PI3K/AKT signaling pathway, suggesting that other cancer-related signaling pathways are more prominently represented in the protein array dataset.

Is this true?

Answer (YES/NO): NO